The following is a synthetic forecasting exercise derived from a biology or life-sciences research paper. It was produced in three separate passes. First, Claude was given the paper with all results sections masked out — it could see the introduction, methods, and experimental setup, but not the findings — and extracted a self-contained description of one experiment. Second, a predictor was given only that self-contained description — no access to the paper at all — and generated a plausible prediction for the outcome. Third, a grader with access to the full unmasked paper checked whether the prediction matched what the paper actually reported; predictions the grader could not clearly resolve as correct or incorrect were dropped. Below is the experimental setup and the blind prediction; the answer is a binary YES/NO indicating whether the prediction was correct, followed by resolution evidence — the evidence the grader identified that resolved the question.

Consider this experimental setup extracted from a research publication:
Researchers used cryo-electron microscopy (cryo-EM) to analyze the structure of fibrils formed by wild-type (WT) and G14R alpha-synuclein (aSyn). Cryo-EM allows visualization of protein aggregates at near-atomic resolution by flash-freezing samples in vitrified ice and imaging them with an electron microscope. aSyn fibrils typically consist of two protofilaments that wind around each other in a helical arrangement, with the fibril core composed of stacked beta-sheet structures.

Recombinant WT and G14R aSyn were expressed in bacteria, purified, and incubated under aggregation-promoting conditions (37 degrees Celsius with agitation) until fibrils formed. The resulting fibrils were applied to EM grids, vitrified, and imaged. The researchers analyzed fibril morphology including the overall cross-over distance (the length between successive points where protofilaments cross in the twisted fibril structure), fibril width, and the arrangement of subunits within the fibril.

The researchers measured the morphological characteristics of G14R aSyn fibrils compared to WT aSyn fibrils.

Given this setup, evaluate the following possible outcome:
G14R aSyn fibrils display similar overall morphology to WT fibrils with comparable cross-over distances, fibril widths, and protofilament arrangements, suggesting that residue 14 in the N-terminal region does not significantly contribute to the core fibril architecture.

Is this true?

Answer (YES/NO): NO